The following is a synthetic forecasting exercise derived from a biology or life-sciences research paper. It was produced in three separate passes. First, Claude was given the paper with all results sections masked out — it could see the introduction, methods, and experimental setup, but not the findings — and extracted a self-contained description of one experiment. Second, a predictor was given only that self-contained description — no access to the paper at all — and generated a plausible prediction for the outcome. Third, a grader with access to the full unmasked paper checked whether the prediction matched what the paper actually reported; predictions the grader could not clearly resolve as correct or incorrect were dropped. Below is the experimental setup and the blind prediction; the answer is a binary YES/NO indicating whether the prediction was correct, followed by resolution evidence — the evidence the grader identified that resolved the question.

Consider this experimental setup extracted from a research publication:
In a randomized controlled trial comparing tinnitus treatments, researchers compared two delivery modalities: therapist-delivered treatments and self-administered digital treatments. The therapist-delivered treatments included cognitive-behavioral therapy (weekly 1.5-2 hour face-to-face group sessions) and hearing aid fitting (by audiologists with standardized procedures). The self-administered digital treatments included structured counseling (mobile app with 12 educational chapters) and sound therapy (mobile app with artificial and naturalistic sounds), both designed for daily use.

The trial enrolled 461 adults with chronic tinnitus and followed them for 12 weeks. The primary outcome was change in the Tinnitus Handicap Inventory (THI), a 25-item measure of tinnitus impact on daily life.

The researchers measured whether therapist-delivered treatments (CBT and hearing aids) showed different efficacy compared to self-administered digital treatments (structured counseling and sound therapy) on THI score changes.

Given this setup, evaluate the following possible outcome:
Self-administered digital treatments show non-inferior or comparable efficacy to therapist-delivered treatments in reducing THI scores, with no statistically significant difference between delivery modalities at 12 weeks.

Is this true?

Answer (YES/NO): NO